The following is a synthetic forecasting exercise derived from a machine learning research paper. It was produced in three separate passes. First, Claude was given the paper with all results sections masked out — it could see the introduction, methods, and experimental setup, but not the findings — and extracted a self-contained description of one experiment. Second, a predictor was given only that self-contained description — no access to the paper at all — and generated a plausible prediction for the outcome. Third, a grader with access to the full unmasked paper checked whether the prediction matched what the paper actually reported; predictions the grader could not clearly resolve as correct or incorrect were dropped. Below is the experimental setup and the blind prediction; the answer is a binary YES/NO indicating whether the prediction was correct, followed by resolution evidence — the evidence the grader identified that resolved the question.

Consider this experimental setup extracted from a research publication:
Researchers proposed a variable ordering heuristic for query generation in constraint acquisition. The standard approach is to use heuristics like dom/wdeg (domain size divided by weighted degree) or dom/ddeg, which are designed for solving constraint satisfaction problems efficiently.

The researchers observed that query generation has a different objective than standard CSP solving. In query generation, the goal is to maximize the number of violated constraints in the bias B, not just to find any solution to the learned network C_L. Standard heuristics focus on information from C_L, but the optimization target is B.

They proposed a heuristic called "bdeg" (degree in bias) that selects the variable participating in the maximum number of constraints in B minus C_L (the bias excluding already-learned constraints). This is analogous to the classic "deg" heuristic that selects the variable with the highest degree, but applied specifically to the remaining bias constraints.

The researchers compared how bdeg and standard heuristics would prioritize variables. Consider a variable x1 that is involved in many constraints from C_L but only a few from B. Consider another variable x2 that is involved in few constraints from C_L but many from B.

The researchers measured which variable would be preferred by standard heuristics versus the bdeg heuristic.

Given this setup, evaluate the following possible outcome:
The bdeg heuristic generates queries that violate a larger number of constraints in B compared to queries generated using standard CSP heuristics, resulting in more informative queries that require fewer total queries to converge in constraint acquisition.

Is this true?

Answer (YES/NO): NO